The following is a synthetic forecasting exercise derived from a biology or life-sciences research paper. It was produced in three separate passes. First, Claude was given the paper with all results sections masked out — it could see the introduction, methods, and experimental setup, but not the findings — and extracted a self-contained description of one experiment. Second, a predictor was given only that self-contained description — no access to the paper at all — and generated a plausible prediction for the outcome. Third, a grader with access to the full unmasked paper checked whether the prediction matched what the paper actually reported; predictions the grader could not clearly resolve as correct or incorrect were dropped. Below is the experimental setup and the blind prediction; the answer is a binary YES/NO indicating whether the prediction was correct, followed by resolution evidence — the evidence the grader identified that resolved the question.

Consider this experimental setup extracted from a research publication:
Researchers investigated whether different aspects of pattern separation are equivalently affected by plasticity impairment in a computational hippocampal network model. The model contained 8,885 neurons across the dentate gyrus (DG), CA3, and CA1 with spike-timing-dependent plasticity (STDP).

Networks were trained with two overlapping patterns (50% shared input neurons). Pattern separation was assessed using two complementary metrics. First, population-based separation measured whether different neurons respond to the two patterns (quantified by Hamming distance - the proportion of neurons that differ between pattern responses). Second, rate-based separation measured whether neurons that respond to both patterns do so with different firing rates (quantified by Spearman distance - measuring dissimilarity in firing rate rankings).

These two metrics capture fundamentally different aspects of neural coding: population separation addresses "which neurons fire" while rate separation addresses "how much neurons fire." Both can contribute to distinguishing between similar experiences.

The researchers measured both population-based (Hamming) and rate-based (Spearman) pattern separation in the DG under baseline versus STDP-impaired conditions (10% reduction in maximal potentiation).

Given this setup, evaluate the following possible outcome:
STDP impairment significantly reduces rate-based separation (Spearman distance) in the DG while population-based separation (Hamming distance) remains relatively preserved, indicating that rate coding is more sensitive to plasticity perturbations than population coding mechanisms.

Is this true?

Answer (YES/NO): NO